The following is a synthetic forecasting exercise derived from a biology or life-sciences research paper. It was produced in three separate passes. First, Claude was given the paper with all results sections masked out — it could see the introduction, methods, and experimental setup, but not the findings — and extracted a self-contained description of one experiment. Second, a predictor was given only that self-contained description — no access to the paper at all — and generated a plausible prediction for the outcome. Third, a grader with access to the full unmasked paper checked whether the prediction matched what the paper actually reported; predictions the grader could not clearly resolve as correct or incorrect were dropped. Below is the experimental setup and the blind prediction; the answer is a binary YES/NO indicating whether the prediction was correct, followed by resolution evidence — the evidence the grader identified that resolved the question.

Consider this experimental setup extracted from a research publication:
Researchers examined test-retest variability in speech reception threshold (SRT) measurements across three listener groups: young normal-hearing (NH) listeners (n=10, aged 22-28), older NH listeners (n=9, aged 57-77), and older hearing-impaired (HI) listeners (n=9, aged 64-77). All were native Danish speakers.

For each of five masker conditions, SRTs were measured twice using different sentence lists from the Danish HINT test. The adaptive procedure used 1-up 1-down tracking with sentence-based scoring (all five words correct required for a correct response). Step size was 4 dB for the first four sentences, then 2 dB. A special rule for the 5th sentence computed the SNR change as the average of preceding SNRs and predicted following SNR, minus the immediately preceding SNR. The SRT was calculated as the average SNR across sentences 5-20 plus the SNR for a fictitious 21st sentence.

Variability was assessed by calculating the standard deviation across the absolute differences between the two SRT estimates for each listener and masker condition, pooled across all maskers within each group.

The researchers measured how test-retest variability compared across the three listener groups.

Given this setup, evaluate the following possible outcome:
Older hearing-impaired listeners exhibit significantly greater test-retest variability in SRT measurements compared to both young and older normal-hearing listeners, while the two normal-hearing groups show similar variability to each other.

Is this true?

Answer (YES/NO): NO